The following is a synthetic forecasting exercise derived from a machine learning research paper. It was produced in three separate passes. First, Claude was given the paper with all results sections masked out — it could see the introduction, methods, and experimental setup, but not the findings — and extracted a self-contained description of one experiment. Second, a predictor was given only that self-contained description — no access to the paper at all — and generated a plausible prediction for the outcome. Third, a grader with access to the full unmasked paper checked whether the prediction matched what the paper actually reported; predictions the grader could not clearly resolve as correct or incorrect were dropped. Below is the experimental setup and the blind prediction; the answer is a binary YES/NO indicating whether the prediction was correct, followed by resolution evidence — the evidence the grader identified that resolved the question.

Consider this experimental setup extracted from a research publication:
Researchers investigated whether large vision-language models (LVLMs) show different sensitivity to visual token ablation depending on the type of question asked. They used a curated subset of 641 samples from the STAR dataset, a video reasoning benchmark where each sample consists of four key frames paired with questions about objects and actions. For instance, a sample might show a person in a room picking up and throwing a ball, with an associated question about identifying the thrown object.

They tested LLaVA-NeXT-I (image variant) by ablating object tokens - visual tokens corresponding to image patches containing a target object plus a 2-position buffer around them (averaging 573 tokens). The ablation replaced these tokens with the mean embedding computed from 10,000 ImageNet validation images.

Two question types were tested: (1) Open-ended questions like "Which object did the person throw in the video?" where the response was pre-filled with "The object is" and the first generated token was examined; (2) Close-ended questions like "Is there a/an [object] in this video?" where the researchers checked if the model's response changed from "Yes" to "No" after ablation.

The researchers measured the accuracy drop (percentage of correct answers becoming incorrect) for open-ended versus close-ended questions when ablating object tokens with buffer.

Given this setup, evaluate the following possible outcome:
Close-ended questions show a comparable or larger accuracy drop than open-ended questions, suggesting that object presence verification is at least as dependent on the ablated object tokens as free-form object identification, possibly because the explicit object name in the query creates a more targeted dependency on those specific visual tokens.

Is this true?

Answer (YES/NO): NO